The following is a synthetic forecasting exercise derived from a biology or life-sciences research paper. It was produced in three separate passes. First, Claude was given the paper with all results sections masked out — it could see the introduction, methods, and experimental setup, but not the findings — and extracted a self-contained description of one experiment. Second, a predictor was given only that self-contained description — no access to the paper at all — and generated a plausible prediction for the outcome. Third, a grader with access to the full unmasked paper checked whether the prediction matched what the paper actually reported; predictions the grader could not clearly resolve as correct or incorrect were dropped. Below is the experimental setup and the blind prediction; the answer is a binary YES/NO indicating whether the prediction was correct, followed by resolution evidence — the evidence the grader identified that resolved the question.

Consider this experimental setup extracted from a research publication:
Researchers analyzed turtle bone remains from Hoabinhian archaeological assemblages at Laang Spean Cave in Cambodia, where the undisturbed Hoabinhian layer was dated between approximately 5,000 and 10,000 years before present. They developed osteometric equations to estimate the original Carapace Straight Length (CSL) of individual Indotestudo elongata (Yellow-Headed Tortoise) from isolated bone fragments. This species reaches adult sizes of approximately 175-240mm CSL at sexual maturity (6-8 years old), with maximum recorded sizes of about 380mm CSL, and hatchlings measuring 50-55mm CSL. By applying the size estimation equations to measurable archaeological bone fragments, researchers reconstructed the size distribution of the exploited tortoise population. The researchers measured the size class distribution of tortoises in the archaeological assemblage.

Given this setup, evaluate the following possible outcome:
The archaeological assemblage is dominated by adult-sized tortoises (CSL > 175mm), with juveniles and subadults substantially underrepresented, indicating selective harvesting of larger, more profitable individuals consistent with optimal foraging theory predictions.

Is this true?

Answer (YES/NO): YES